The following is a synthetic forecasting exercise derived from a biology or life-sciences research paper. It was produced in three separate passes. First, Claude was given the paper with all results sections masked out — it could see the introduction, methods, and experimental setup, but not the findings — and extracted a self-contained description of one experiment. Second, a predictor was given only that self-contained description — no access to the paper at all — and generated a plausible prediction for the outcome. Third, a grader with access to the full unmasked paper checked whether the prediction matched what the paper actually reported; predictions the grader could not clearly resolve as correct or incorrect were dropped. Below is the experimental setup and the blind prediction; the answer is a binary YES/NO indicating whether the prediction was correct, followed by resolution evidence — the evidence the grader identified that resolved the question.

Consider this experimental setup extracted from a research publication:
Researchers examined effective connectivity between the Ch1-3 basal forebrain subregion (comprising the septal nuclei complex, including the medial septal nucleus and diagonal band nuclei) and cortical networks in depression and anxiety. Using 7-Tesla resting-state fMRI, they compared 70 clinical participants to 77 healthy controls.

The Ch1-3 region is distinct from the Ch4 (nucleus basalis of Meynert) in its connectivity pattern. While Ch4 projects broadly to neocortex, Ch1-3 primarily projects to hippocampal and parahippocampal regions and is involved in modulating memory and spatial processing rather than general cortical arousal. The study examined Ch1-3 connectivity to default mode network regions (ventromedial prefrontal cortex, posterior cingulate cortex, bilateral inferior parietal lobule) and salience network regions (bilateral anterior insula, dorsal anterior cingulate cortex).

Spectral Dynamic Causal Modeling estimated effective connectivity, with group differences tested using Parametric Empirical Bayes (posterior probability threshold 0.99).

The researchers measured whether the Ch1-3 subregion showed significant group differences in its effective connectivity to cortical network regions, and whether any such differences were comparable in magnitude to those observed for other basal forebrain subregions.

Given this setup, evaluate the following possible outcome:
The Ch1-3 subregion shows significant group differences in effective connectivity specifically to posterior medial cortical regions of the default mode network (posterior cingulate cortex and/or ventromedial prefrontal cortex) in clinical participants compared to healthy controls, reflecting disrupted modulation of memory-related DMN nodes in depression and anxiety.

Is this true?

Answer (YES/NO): NO